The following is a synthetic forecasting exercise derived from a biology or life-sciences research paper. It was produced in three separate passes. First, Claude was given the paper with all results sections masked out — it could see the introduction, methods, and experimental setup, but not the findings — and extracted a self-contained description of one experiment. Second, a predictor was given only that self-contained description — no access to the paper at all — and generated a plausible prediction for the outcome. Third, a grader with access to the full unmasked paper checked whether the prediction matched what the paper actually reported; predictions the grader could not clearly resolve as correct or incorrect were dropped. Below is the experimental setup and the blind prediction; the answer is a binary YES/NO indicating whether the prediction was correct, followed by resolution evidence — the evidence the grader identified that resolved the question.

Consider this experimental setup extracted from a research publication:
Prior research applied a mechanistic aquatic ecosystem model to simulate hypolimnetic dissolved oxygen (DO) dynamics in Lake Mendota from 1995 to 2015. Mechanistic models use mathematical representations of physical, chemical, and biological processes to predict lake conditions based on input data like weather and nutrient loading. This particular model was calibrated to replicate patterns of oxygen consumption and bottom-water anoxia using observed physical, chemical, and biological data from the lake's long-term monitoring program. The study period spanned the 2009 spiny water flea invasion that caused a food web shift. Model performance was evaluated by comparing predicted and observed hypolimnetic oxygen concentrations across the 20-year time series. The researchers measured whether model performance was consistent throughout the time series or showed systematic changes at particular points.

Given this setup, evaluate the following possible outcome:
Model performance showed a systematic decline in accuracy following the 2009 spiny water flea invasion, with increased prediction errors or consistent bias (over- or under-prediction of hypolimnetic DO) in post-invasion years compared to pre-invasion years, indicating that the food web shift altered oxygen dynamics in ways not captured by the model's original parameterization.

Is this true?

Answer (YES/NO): YES